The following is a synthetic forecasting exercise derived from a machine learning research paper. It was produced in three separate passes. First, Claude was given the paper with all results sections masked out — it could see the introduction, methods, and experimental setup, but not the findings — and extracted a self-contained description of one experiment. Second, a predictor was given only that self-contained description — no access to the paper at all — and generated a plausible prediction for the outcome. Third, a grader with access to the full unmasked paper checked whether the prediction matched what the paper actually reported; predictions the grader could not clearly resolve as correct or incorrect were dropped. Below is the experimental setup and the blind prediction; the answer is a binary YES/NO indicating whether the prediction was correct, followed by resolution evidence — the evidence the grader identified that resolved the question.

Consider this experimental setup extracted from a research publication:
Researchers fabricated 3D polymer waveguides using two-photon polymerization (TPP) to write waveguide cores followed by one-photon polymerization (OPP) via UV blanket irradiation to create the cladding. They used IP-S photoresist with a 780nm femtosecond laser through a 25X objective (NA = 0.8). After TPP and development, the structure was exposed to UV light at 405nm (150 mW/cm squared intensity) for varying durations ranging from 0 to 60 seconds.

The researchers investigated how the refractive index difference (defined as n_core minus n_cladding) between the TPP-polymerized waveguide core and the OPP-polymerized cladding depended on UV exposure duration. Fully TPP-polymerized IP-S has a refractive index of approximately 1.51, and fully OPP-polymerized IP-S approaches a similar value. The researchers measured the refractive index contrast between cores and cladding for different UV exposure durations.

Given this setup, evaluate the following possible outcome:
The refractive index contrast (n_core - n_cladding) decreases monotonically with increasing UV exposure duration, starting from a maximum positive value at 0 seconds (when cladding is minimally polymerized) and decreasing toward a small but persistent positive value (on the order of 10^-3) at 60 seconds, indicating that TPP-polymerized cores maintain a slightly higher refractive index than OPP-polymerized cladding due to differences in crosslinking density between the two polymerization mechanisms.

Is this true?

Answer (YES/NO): YES